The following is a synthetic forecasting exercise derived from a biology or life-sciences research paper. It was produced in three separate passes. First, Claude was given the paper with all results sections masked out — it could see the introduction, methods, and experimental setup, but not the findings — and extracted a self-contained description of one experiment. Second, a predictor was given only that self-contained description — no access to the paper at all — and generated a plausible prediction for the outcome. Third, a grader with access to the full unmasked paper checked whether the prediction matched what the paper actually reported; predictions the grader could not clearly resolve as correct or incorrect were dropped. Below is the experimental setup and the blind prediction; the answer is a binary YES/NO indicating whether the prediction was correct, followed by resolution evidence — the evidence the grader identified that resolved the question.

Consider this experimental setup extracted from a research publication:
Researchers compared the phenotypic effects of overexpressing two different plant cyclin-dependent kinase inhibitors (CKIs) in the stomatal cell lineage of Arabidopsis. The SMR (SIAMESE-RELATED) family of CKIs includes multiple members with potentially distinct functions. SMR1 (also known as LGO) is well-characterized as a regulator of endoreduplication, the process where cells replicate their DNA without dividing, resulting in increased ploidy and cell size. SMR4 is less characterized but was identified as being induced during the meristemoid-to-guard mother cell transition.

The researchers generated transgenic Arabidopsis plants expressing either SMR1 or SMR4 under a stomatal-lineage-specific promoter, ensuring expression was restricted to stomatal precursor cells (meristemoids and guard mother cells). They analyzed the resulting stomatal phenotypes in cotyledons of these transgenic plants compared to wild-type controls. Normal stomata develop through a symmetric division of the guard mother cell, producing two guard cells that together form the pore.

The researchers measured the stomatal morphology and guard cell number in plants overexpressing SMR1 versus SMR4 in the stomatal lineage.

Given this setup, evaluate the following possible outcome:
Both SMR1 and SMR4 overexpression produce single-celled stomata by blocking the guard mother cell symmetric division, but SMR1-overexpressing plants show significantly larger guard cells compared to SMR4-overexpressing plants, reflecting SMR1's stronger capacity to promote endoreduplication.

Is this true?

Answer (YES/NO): NO